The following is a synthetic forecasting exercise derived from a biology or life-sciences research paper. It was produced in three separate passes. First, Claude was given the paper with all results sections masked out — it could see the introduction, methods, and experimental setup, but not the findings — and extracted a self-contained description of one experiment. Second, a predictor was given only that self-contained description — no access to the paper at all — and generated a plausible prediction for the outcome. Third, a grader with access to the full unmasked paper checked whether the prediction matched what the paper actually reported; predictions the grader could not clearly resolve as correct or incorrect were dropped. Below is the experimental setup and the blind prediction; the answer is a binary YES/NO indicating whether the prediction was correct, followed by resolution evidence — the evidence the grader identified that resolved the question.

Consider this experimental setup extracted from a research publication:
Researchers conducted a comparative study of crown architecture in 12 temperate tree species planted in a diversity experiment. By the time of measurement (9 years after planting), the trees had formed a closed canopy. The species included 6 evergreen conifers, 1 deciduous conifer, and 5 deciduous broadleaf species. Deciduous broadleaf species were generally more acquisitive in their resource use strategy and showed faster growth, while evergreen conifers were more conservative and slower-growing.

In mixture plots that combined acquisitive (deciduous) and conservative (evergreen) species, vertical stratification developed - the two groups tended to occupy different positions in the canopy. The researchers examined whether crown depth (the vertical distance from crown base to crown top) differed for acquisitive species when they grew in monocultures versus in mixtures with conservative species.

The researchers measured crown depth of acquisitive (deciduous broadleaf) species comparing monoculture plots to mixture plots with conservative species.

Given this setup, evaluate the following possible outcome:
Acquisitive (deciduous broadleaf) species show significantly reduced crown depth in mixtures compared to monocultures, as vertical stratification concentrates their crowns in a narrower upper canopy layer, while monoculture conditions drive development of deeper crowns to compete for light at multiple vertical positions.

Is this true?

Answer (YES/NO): NO